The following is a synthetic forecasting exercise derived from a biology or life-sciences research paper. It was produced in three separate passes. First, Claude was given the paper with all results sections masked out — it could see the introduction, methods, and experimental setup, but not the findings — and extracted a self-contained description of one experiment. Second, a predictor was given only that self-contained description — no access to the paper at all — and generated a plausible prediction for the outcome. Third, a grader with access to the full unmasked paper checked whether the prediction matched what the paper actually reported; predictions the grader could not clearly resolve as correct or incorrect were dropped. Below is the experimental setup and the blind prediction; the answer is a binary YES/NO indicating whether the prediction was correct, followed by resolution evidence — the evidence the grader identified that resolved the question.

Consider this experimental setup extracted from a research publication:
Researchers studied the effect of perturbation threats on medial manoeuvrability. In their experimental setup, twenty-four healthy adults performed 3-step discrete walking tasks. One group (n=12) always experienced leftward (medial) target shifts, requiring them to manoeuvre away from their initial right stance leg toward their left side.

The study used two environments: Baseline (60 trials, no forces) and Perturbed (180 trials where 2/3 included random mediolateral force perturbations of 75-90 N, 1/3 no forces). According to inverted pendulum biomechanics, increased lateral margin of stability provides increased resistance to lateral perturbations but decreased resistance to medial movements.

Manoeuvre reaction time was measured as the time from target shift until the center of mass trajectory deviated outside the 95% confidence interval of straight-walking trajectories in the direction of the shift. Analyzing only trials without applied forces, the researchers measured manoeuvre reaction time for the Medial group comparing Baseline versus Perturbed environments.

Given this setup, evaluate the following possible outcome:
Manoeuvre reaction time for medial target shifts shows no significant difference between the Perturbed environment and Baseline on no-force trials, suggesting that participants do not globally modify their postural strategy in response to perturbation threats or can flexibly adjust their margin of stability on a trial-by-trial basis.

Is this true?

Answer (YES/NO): YES